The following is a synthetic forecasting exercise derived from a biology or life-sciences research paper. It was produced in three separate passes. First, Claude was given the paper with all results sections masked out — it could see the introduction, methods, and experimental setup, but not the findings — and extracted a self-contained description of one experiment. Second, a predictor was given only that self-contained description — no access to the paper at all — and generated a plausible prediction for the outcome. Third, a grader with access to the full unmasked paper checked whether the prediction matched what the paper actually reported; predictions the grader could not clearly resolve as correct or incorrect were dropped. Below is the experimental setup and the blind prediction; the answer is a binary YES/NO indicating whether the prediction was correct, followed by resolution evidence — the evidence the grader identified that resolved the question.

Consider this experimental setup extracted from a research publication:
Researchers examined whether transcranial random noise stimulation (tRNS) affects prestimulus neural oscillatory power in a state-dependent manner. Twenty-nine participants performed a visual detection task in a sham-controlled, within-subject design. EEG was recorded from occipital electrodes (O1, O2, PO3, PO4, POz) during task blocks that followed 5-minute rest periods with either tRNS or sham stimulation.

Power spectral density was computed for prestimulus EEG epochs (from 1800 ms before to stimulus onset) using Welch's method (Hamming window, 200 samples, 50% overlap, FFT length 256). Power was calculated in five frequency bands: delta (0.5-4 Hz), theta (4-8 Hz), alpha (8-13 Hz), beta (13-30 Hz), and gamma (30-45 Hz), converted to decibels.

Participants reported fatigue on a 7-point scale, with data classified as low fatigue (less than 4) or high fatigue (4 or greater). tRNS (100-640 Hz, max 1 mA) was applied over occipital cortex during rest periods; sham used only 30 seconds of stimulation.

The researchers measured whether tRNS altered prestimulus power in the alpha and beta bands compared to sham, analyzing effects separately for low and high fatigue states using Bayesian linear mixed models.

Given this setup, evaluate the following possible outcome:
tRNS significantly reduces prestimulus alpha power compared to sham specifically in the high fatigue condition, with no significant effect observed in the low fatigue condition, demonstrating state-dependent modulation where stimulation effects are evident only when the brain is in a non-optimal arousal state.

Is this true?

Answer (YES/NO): NO